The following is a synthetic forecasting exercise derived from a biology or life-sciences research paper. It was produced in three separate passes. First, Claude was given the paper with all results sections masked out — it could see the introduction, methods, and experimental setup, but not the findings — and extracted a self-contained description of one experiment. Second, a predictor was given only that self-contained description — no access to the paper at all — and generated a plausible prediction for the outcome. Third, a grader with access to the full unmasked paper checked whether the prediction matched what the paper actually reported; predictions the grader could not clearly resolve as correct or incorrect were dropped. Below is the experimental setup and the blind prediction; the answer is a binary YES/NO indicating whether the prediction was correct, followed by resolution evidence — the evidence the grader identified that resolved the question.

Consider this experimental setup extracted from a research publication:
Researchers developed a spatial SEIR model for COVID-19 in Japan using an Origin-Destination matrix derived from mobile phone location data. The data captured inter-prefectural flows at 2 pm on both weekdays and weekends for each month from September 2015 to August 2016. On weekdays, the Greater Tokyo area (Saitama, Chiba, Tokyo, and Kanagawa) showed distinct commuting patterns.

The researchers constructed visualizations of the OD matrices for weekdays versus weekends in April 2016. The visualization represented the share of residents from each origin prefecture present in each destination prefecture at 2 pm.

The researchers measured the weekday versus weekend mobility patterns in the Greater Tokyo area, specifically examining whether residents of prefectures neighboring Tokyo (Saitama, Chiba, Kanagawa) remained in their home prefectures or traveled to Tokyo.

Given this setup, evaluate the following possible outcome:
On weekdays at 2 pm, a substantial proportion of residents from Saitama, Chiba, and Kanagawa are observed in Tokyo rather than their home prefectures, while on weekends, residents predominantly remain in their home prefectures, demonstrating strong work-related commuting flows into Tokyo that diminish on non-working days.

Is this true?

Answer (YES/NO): YES